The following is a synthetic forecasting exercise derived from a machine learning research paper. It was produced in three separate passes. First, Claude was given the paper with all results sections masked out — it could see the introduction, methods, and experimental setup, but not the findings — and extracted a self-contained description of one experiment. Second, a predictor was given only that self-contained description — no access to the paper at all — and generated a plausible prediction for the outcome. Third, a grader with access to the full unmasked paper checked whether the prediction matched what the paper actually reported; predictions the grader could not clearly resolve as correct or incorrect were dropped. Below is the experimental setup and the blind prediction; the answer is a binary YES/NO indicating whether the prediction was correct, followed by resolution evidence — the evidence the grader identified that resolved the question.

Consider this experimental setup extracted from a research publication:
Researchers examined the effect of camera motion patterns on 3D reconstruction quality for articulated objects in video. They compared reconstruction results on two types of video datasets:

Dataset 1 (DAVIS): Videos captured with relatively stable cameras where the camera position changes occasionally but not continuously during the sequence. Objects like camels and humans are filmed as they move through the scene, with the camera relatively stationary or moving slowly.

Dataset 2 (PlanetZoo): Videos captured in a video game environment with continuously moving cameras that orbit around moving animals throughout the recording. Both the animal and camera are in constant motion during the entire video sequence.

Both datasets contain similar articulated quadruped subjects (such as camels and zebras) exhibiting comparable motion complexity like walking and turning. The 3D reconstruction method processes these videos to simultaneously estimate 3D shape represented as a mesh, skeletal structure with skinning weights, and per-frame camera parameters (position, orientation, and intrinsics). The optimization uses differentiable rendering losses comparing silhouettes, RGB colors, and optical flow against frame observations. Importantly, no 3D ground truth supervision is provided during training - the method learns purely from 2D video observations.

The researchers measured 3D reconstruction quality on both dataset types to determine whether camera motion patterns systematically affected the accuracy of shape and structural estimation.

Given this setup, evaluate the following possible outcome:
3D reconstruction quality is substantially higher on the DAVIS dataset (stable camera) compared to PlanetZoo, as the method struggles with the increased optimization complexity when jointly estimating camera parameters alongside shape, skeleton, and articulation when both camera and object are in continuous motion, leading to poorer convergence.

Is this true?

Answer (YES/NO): YES